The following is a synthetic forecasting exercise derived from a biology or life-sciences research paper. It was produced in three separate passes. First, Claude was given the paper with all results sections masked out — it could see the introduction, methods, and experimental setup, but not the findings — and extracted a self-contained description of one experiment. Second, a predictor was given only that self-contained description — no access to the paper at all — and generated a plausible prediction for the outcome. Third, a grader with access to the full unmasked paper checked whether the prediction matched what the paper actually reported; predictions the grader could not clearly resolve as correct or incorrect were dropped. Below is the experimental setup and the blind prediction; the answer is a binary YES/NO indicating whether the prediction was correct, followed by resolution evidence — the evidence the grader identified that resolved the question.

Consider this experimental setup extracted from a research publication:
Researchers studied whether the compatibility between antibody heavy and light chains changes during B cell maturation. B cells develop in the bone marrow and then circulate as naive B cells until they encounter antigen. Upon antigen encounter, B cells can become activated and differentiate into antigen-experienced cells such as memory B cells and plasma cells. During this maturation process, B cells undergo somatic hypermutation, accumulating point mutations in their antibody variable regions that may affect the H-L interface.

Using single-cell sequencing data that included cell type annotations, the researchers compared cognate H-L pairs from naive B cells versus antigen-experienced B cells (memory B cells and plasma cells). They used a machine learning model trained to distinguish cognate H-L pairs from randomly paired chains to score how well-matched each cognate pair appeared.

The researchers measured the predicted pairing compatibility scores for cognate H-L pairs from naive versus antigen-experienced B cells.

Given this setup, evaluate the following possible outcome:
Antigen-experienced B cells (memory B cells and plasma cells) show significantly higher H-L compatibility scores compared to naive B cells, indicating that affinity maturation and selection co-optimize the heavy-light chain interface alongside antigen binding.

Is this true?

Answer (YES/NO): YES